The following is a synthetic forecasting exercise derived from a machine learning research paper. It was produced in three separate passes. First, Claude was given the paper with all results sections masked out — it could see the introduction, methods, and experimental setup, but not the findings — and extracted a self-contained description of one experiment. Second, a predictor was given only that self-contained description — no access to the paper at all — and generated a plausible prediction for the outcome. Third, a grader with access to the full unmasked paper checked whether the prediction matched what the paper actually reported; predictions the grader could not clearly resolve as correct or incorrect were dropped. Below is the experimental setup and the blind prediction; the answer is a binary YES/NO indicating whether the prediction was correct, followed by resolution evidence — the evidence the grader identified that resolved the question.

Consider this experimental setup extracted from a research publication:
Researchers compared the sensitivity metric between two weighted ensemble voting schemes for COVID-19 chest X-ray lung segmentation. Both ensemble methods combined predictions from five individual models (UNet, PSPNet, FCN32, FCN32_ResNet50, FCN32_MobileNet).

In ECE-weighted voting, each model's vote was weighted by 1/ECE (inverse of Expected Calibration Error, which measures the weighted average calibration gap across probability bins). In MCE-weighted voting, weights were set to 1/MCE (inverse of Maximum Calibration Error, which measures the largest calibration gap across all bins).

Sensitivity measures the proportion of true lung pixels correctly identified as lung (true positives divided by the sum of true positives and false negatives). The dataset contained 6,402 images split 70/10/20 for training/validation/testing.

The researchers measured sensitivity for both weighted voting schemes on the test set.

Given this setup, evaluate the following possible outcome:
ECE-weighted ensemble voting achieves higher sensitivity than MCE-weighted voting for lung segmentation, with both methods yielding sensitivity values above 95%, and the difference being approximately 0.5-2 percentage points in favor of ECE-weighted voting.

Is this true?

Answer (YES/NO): NO